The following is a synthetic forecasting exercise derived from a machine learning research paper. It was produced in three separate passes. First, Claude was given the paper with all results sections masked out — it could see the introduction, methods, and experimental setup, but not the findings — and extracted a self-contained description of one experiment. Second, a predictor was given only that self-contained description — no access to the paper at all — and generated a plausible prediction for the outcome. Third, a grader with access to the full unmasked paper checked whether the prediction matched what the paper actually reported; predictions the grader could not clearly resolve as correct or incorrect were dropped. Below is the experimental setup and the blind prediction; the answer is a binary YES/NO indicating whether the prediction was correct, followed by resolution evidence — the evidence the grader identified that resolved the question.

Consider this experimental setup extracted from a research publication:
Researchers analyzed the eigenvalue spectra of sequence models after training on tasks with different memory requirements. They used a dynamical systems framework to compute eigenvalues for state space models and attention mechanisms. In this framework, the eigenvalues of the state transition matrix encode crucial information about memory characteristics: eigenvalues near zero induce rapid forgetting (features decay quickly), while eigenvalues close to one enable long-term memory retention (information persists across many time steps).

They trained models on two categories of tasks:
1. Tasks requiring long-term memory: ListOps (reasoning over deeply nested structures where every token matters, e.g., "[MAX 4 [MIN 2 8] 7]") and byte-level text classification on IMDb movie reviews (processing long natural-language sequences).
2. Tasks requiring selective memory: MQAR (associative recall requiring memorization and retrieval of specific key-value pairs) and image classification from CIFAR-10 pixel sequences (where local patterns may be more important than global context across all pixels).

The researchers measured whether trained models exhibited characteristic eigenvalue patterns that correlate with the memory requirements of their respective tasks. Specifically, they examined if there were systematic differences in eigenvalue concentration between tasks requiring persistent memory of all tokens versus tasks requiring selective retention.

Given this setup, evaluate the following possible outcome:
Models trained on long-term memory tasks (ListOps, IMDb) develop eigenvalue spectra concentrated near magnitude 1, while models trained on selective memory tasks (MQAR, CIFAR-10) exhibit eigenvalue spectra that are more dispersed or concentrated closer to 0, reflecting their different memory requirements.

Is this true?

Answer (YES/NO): YES